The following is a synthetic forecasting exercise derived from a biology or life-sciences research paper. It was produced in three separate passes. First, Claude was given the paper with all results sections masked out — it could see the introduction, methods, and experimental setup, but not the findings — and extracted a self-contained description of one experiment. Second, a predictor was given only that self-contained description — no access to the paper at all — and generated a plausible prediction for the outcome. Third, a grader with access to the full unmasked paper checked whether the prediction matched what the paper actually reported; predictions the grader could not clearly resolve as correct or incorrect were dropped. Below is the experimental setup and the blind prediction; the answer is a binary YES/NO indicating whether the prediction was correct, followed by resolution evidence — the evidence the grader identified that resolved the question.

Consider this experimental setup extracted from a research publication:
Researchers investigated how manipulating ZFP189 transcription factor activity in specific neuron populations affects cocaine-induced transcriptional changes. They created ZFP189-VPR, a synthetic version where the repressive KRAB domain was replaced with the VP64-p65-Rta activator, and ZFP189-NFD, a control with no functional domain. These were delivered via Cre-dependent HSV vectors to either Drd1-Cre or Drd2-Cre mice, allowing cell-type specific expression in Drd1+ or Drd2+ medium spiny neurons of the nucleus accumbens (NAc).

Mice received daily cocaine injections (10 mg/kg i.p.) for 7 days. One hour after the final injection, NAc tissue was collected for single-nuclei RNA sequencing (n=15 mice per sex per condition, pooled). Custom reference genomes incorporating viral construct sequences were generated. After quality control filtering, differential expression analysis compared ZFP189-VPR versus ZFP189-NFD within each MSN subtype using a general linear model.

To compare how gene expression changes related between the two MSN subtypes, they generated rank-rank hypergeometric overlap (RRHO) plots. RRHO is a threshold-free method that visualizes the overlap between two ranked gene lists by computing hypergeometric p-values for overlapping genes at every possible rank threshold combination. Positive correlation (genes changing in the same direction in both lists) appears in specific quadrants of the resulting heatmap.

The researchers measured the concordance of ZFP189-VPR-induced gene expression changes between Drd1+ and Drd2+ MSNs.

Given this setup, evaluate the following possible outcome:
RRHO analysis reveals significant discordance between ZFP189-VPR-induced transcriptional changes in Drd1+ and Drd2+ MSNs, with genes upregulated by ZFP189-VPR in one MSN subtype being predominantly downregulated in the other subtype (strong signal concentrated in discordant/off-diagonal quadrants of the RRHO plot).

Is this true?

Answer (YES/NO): NO